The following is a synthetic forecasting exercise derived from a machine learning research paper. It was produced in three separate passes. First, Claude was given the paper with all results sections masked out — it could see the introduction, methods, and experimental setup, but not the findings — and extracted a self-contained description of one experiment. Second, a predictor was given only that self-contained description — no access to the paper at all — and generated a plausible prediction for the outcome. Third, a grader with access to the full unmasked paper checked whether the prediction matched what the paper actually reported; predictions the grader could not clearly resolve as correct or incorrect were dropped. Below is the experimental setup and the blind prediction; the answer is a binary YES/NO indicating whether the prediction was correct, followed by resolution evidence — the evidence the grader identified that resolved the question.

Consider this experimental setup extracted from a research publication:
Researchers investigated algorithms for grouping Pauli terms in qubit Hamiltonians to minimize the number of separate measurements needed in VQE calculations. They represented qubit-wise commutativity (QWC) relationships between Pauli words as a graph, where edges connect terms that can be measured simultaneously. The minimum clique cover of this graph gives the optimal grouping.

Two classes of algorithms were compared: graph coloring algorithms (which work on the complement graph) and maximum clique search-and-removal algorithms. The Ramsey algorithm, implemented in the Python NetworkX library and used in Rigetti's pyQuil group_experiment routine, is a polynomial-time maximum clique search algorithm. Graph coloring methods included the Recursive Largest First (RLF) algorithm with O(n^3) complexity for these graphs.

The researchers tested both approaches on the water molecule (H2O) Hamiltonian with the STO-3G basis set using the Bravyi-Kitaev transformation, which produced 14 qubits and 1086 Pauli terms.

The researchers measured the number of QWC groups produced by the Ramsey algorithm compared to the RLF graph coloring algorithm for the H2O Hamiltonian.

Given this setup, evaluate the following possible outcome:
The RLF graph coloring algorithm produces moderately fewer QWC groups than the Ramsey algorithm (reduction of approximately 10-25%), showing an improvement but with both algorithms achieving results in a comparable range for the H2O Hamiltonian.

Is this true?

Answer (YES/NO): NO